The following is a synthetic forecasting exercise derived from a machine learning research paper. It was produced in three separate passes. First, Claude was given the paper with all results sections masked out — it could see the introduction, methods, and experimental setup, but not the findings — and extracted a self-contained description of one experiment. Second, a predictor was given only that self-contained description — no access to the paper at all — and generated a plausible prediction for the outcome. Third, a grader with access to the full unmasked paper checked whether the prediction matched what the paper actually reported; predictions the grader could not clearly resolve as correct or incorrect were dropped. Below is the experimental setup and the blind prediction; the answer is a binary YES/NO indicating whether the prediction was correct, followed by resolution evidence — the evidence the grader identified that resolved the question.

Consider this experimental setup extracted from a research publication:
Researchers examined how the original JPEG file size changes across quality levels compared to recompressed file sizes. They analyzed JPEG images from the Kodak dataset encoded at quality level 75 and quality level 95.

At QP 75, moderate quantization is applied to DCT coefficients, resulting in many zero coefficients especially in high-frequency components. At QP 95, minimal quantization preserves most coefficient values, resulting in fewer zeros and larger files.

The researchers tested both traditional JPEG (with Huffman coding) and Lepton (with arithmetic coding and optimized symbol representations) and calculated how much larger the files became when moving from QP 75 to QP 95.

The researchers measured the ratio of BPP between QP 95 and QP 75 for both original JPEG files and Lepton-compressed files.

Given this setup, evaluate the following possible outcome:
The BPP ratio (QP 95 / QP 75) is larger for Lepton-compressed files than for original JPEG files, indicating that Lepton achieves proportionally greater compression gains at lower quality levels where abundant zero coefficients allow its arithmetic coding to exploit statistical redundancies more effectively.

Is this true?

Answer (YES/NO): YES